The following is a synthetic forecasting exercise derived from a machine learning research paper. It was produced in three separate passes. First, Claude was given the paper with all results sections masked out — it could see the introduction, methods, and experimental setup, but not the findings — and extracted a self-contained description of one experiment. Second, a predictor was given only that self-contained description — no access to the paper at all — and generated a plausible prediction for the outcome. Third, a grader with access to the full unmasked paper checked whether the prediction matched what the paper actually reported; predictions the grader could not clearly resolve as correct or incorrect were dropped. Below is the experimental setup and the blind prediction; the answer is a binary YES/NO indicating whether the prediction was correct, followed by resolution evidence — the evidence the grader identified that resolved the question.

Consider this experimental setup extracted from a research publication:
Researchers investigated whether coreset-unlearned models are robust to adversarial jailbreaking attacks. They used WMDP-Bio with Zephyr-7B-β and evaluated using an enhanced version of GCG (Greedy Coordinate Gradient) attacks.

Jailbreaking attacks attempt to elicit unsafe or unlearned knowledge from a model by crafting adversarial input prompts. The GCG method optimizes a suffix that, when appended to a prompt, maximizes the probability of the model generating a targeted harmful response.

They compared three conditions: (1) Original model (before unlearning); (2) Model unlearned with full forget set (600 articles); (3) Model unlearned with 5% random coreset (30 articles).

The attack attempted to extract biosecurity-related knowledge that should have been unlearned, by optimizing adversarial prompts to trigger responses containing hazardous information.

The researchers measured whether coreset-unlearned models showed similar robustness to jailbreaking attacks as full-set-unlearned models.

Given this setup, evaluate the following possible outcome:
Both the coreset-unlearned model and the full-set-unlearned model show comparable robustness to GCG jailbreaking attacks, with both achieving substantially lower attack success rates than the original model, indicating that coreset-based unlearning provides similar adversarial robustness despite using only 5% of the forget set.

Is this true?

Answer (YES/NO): YES